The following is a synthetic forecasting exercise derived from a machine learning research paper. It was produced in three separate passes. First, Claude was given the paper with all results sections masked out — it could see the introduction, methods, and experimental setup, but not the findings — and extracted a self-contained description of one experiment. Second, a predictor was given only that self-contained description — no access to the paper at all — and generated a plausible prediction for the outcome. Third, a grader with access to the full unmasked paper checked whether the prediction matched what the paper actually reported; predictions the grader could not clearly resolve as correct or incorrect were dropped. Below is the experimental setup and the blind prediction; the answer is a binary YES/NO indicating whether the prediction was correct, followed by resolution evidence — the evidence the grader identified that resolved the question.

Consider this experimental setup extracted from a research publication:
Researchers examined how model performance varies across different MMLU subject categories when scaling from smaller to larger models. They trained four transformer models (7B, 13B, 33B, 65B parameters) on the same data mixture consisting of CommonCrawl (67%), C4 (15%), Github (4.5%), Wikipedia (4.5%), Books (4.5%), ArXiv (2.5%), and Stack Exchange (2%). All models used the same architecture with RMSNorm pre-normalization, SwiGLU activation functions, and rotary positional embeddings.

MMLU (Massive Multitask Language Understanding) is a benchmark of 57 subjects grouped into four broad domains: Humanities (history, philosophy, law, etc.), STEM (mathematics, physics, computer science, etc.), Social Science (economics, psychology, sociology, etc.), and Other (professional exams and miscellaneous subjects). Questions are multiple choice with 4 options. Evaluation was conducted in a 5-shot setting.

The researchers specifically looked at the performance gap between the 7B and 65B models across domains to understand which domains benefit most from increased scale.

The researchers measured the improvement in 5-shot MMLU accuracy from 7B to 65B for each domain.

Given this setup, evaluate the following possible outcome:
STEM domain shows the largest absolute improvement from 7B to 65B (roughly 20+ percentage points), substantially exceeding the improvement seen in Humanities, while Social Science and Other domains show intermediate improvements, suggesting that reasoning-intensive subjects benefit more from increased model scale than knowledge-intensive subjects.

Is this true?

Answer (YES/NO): NO